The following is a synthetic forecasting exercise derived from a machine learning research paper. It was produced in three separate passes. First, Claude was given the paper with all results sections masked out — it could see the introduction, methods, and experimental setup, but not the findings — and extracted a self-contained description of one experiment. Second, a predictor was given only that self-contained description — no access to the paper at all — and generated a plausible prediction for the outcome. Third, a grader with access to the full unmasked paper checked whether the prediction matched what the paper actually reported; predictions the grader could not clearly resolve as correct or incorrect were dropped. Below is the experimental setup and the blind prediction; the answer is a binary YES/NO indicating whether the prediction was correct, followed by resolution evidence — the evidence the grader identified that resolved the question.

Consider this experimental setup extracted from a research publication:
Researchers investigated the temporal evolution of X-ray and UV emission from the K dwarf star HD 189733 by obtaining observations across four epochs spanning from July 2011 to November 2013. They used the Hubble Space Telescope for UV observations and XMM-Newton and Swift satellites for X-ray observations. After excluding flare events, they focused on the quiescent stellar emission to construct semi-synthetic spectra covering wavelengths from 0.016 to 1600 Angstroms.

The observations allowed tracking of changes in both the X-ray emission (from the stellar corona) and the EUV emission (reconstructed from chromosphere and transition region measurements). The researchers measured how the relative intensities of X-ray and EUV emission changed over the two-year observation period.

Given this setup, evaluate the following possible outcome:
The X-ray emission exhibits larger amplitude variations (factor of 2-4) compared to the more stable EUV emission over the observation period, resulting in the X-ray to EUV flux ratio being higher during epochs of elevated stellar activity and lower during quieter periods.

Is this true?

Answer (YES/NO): NO